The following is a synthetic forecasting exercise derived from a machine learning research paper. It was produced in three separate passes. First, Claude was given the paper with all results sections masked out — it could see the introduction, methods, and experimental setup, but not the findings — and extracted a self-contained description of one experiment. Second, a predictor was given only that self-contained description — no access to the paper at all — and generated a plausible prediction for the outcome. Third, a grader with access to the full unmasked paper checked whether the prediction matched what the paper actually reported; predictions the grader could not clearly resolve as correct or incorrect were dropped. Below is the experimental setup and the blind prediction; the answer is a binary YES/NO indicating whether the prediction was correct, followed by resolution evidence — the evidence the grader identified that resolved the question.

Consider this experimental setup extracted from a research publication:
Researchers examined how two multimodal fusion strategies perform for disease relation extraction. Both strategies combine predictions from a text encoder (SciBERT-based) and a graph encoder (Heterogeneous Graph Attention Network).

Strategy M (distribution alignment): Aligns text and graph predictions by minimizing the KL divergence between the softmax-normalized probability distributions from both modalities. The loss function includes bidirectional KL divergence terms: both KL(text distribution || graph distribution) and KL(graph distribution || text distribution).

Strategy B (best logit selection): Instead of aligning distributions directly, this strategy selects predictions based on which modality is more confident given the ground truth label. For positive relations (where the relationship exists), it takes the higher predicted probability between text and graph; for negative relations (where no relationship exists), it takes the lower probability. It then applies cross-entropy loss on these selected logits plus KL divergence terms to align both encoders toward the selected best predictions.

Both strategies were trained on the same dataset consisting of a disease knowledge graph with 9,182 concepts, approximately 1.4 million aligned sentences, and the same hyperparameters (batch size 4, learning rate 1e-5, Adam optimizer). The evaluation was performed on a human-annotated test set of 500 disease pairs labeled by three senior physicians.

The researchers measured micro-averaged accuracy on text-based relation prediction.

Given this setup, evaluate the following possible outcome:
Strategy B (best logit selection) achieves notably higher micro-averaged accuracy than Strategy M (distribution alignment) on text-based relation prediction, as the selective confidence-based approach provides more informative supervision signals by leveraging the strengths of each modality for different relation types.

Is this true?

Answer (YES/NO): NO